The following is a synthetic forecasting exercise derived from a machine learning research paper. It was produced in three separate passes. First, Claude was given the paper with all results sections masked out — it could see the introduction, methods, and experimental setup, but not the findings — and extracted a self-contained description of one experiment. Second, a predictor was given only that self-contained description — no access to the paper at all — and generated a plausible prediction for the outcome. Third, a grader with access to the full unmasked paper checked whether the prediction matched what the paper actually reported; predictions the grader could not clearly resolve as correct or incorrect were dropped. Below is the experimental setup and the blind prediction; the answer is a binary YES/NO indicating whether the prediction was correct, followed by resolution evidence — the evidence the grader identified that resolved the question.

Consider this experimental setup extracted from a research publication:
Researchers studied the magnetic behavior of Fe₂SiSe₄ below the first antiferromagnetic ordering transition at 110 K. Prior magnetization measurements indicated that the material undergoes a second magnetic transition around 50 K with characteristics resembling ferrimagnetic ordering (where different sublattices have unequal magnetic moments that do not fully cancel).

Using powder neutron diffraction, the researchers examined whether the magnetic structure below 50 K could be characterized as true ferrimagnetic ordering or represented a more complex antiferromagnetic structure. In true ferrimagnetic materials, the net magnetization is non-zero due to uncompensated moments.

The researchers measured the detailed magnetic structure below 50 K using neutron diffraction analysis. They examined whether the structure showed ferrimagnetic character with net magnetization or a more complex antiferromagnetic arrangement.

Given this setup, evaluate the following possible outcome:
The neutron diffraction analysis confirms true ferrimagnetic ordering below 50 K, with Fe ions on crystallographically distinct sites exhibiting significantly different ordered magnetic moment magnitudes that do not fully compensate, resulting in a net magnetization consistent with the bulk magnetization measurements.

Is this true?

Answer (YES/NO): NO